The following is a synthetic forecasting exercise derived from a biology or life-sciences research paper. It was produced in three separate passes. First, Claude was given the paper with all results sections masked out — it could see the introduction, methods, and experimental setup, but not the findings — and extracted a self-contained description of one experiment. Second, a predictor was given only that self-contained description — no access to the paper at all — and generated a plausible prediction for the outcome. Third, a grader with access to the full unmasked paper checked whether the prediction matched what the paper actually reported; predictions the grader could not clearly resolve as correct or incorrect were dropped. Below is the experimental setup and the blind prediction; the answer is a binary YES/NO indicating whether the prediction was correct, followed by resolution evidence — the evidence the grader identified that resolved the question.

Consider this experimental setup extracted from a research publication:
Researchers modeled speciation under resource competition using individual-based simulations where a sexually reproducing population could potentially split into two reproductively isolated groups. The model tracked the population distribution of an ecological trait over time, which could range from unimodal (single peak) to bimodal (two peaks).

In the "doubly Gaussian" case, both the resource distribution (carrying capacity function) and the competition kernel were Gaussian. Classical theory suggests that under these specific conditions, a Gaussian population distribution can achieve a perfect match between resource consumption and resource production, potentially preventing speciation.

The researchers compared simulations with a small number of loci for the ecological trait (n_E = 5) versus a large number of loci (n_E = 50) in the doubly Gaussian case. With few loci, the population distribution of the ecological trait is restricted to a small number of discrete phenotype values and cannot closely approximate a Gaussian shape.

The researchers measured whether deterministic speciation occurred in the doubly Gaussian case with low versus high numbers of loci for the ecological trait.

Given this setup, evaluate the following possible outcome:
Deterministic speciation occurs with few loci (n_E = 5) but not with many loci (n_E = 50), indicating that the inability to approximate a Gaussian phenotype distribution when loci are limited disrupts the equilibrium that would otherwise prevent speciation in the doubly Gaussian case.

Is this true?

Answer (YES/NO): YES